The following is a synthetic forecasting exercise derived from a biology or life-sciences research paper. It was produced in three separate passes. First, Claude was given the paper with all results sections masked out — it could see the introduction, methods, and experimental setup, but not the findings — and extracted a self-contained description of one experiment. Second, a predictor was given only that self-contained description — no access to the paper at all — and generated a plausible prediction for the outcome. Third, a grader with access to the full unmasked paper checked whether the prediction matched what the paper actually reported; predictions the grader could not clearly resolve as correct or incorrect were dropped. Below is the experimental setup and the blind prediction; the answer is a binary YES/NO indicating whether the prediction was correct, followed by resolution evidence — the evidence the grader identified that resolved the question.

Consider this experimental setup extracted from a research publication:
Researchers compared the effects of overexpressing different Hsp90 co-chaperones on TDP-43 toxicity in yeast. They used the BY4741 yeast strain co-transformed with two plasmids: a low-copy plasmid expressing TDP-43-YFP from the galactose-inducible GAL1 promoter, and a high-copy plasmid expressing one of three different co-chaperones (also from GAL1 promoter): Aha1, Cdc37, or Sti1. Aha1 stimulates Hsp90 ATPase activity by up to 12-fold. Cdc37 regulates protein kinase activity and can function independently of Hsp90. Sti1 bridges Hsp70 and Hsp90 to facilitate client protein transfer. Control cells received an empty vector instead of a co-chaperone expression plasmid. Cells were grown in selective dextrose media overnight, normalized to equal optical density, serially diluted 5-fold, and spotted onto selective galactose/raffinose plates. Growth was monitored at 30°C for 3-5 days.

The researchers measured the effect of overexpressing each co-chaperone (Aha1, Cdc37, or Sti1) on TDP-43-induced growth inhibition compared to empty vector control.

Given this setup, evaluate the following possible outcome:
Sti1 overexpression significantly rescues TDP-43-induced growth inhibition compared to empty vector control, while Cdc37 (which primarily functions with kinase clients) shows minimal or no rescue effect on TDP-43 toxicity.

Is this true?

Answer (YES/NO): NO